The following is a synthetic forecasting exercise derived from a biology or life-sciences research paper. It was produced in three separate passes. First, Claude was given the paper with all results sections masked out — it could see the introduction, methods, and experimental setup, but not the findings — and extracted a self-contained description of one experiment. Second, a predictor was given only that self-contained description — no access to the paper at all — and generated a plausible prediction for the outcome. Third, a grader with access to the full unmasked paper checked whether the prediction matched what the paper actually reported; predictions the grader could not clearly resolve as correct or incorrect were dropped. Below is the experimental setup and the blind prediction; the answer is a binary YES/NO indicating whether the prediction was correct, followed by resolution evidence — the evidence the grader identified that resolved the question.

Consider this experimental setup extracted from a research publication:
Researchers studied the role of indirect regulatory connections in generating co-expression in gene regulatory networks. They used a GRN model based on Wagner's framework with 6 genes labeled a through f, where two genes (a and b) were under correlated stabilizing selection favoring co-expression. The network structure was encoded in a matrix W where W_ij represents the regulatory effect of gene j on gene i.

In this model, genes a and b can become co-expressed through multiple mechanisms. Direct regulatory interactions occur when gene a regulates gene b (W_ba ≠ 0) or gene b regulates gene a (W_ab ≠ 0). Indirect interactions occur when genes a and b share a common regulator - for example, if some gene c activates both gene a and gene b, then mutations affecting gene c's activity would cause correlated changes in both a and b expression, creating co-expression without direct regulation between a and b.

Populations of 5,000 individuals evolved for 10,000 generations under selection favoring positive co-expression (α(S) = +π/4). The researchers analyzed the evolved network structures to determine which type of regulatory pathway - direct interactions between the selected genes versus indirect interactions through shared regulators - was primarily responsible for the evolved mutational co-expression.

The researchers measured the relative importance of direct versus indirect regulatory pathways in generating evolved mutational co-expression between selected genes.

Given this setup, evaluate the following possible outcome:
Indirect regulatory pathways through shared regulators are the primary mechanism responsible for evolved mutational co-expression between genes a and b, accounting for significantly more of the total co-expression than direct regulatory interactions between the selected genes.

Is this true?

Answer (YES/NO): NO